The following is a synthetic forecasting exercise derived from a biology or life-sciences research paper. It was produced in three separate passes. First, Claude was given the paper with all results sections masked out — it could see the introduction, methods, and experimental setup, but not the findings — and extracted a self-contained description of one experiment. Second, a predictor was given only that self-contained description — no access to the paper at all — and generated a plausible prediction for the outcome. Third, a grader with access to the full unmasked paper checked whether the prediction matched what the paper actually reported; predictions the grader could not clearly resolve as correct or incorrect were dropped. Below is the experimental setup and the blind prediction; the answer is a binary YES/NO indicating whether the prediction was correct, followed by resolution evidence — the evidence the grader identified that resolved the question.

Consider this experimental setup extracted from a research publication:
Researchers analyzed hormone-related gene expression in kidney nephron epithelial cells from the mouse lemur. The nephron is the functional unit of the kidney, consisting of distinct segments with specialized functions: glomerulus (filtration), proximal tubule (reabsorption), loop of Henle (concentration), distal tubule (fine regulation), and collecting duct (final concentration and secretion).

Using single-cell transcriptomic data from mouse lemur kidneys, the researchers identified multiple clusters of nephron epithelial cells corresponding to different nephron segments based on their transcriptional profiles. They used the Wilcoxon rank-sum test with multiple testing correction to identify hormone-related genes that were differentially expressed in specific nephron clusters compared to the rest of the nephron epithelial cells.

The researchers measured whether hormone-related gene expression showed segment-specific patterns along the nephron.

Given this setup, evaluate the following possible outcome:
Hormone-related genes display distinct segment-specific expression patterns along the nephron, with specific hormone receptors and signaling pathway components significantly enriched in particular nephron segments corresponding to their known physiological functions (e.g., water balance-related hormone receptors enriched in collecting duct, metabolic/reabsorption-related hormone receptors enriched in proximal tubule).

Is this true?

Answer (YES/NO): YES